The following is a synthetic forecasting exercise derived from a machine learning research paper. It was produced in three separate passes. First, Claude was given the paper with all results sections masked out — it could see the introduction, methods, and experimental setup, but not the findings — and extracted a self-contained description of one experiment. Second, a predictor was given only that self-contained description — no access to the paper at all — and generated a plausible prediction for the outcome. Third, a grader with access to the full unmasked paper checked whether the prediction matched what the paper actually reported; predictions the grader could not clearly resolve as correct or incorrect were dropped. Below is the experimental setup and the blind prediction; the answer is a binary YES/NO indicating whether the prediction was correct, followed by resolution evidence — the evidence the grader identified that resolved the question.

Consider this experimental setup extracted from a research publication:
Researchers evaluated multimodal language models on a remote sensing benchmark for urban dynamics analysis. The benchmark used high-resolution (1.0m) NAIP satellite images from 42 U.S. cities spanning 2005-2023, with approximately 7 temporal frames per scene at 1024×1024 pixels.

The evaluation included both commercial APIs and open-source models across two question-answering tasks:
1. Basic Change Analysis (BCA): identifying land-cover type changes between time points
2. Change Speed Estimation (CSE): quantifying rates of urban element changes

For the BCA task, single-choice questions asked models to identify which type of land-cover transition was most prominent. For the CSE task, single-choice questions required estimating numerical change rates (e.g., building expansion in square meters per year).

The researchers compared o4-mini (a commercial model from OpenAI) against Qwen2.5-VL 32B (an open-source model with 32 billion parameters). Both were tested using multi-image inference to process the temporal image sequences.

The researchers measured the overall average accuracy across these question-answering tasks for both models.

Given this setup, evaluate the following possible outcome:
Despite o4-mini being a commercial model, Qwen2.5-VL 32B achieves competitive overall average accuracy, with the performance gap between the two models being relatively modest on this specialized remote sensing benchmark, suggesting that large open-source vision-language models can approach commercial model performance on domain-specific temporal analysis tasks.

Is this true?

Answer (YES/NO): YES